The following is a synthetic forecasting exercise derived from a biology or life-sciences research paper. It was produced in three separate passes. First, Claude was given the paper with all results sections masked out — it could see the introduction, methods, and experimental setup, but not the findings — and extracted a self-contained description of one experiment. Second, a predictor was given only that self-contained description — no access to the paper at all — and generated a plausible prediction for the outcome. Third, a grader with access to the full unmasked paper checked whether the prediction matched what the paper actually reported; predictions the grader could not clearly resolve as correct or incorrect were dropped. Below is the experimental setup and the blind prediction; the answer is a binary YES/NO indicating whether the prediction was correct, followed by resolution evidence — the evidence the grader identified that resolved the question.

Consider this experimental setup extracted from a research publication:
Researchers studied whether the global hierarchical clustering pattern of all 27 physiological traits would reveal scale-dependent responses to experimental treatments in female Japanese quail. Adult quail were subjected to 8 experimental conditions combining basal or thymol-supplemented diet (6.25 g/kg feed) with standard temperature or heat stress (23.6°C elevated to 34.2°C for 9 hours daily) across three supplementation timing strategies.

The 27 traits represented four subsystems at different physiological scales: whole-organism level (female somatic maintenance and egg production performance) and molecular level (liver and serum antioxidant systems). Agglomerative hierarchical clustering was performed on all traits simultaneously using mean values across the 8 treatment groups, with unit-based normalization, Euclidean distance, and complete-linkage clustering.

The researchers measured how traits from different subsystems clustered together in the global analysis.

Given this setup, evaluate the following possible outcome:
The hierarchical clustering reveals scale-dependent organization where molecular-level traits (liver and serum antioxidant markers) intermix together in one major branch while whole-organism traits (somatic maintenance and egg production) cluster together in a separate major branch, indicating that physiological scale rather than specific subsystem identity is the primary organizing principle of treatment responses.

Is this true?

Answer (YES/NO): NO